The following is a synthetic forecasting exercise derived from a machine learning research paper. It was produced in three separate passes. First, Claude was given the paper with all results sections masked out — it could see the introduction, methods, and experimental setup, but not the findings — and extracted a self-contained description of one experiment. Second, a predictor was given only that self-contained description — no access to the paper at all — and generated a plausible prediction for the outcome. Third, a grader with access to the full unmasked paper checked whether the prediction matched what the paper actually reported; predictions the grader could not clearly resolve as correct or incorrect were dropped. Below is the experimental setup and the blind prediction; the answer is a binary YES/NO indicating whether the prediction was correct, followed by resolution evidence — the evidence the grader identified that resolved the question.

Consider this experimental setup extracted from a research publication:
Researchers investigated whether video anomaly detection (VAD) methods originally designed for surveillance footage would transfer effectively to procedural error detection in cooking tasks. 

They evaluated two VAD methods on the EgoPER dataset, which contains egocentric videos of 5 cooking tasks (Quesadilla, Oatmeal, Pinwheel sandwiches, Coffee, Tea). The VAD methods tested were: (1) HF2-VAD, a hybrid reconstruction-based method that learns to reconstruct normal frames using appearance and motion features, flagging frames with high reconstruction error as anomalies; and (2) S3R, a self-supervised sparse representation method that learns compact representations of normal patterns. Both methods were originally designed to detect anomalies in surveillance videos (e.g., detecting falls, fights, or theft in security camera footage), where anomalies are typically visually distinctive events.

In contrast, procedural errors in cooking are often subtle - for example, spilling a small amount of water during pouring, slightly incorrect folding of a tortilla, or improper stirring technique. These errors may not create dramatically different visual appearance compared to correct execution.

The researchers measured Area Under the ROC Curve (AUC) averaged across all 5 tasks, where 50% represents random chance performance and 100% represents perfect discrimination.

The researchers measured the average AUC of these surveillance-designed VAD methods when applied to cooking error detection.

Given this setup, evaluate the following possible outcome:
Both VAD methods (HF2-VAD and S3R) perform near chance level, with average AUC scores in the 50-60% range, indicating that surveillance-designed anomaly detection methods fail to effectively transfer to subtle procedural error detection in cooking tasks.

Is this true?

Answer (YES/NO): YES